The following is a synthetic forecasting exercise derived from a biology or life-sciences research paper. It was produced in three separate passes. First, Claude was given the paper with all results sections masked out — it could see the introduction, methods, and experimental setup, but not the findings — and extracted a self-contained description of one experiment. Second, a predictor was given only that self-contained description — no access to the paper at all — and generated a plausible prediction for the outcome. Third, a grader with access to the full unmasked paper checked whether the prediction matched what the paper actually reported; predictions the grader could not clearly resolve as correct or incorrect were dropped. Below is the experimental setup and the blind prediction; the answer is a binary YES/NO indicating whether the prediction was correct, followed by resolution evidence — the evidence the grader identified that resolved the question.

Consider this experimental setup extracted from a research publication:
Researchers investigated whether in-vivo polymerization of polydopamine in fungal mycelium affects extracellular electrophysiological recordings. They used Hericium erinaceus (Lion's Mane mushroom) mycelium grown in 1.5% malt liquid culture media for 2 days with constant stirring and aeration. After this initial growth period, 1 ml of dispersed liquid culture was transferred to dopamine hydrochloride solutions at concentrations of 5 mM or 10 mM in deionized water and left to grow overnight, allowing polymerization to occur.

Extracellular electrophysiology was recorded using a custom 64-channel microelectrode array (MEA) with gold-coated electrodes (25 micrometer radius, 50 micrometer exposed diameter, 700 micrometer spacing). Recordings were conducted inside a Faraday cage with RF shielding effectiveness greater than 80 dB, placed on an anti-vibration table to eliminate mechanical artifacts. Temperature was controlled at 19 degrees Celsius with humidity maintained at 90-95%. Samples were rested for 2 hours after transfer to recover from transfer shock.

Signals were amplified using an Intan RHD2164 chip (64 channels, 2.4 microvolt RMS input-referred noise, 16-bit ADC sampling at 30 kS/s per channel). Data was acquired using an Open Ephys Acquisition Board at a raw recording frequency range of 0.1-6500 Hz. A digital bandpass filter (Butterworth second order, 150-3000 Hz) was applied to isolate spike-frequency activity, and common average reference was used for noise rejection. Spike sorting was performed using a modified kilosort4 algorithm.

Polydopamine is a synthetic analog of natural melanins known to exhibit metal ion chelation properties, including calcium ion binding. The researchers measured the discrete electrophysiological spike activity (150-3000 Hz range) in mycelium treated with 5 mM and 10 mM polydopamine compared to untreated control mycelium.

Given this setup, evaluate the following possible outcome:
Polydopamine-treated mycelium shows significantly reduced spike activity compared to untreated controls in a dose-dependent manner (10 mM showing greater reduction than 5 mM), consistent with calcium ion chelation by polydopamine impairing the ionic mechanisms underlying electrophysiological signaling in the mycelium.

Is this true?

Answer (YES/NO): YES